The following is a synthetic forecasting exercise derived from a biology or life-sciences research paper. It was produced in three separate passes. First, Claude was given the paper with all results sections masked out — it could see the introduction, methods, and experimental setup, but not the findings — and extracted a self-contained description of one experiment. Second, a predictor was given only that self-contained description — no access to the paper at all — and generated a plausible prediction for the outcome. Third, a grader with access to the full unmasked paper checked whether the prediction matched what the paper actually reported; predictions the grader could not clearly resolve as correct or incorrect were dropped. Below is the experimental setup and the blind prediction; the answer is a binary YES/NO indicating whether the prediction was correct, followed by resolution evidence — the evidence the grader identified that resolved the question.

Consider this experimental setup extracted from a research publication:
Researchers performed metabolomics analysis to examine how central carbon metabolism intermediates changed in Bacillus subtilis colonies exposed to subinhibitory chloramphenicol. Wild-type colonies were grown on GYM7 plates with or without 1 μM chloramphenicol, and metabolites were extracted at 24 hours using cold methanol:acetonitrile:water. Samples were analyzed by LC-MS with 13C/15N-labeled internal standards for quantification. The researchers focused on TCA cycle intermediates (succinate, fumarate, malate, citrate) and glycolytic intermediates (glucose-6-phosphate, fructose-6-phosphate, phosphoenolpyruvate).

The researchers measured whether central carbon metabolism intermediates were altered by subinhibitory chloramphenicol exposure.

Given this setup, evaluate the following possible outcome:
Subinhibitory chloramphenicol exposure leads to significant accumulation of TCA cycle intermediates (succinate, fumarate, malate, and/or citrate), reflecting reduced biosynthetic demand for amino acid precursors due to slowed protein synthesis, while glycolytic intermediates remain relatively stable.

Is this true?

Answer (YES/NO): NO